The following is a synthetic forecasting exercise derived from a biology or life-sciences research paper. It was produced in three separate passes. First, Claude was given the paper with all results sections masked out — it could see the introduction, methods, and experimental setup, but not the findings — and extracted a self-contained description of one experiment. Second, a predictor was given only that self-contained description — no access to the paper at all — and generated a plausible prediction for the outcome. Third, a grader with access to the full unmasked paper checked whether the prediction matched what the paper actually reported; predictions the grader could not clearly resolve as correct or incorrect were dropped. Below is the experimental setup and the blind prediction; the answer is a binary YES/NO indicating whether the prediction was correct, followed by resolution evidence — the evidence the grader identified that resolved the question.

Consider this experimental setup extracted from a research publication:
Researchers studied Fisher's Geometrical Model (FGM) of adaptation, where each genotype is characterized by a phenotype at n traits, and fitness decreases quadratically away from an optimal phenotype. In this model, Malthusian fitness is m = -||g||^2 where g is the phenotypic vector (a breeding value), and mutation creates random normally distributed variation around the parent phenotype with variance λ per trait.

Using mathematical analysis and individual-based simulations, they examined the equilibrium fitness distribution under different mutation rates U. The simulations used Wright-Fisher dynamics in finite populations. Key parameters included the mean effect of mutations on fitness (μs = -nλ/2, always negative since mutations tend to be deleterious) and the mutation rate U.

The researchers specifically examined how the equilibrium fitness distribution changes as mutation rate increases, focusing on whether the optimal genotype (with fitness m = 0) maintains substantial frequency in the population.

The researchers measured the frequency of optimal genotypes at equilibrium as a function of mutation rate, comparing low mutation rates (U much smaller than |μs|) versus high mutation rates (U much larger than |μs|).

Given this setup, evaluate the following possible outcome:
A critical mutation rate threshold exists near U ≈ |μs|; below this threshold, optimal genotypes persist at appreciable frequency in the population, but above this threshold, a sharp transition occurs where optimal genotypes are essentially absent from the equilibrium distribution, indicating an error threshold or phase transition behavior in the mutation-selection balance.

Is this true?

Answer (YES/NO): NO